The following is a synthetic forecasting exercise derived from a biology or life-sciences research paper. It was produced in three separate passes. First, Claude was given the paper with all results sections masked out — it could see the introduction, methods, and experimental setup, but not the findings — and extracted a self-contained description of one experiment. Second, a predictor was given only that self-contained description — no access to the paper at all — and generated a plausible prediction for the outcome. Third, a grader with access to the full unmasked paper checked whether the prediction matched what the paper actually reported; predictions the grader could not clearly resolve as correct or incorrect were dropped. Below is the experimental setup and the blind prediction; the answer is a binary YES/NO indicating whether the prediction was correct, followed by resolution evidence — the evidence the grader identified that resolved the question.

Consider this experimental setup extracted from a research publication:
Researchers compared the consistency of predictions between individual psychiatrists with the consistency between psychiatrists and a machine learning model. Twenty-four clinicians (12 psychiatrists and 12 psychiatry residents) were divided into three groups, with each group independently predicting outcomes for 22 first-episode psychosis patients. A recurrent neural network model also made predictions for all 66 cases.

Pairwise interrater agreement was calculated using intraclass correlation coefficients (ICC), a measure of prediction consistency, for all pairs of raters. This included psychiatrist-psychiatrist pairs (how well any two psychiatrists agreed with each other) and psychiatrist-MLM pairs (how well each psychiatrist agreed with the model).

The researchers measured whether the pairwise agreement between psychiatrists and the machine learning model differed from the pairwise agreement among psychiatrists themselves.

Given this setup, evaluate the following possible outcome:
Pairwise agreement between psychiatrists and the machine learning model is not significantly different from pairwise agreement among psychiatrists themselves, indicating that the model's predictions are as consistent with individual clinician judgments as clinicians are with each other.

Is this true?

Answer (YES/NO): NO